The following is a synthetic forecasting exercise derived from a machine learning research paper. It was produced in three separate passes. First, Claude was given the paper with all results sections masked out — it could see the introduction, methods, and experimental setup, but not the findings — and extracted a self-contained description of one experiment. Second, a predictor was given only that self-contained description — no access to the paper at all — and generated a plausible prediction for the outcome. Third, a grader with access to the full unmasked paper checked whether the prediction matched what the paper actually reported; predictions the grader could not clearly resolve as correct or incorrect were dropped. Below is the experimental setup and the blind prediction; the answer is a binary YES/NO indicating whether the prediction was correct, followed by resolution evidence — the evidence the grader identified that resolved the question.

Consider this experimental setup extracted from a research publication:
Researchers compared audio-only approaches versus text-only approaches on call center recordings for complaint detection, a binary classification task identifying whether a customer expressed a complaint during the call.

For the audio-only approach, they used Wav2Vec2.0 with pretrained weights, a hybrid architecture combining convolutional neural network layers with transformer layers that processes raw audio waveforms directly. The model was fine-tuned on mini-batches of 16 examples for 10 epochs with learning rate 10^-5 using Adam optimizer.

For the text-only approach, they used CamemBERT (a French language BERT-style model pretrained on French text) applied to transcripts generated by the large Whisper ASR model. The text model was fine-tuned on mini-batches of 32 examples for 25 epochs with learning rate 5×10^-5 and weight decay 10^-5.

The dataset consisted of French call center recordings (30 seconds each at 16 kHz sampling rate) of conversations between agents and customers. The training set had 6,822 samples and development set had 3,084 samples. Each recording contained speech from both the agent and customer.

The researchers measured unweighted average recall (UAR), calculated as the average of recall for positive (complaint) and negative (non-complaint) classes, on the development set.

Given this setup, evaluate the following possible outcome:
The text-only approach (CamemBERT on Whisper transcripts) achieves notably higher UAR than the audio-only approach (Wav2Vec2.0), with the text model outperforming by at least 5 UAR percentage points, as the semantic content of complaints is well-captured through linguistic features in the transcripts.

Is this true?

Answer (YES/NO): YES